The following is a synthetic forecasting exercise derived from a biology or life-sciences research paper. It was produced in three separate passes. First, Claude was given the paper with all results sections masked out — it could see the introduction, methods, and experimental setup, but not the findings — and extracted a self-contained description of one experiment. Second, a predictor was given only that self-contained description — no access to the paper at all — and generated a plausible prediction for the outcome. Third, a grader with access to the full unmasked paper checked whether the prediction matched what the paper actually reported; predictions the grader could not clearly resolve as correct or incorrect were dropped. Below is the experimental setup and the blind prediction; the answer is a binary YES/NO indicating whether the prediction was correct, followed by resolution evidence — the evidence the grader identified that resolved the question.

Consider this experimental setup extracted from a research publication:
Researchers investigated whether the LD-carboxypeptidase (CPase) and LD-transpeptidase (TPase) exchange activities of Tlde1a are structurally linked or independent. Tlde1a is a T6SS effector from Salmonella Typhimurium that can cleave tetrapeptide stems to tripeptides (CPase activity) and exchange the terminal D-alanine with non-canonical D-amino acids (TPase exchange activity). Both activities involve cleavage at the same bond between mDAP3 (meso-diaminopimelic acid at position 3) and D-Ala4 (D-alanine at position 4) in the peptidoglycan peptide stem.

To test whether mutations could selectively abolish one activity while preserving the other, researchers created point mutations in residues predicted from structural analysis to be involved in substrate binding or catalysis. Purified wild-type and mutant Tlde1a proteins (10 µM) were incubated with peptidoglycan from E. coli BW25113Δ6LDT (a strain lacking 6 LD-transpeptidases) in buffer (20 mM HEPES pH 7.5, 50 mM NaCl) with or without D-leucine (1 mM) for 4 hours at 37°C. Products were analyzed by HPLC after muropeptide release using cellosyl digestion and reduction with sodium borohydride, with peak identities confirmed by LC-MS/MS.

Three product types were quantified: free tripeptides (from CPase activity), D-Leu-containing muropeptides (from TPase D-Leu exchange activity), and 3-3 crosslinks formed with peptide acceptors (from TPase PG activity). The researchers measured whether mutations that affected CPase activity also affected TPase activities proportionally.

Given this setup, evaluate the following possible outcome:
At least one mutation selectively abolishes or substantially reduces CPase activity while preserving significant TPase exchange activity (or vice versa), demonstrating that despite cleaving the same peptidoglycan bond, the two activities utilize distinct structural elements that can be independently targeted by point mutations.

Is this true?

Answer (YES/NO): YES